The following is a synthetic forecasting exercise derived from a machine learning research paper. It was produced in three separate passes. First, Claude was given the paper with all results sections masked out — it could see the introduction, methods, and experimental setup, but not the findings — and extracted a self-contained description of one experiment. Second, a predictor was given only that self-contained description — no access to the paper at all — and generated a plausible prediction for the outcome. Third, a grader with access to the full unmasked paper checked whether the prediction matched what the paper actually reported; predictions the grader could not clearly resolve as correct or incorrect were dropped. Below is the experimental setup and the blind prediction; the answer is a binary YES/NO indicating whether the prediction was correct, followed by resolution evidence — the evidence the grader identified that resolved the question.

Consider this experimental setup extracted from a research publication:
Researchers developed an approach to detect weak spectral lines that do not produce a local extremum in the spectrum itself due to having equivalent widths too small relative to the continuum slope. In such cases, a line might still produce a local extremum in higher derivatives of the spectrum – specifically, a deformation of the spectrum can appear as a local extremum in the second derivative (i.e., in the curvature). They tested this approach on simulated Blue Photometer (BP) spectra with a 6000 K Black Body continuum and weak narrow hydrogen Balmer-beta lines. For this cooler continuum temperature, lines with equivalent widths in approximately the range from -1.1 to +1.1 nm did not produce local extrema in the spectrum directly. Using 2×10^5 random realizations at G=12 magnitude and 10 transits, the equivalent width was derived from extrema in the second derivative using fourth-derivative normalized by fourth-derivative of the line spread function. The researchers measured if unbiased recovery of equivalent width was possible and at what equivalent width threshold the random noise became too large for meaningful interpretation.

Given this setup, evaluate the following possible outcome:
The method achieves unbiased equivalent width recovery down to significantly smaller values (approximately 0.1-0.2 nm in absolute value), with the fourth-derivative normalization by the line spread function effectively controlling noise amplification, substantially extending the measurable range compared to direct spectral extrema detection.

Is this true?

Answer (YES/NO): NO